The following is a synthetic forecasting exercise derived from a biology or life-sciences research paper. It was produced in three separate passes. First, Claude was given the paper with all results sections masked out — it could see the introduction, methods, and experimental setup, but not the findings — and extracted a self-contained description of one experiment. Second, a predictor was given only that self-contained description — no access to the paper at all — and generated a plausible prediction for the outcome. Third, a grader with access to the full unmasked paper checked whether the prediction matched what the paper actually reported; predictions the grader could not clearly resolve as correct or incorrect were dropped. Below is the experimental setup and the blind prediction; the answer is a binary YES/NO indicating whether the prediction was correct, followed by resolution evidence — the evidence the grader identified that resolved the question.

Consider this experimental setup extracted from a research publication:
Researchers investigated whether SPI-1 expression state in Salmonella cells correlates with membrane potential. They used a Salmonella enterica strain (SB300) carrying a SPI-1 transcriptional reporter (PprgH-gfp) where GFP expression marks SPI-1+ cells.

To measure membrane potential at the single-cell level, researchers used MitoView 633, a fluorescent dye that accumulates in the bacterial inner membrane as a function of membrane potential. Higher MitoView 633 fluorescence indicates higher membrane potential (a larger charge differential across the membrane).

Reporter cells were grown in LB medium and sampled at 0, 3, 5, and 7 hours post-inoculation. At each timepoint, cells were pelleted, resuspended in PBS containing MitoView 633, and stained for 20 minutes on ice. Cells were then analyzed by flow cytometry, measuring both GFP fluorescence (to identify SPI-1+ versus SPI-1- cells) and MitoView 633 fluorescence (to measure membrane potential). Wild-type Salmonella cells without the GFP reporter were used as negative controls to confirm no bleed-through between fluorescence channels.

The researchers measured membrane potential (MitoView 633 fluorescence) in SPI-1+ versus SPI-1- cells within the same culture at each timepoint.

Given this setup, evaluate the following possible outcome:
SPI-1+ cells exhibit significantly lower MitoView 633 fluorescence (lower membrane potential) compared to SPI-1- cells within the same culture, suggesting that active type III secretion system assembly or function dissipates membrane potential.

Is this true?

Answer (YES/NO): NO